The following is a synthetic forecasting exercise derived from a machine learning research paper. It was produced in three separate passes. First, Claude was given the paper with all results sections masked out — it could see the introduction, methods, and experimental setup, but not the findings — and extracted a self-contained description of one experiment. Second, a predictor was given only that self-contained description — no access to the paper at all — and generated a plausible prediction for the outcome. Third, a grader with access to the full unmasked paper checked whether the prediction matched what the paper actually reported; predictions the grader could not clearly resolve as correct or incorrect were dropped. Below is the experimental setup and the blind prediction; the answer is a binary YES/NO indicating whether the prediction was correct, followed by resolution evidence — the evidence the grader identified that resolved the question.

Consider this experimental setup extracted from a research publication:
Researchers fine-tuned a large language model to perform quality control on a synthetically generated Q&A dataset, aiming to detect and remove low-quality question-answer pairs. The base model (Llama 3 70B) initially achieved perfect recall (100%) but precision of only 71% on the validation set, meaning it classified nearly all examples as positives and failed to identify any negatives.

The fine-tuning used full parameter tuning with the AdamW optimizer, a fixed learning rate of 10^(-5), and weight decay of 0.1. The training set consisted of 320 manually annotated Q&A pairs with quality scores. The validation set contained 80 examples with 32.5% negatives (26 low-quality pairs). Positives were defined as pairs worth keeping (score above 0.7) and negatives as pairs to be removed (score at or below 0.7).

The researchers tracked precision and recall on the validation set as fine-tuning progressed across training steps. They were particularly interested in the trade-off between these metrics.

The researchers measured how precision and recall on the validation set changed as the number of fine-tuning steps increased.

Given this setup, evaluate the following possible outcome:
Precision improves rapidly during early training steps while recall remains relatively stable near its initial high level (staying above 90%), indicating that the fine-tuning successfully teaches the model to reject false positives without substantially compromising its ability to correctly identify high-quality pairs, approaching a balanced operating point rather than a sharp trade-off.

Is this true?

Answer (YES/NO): NO